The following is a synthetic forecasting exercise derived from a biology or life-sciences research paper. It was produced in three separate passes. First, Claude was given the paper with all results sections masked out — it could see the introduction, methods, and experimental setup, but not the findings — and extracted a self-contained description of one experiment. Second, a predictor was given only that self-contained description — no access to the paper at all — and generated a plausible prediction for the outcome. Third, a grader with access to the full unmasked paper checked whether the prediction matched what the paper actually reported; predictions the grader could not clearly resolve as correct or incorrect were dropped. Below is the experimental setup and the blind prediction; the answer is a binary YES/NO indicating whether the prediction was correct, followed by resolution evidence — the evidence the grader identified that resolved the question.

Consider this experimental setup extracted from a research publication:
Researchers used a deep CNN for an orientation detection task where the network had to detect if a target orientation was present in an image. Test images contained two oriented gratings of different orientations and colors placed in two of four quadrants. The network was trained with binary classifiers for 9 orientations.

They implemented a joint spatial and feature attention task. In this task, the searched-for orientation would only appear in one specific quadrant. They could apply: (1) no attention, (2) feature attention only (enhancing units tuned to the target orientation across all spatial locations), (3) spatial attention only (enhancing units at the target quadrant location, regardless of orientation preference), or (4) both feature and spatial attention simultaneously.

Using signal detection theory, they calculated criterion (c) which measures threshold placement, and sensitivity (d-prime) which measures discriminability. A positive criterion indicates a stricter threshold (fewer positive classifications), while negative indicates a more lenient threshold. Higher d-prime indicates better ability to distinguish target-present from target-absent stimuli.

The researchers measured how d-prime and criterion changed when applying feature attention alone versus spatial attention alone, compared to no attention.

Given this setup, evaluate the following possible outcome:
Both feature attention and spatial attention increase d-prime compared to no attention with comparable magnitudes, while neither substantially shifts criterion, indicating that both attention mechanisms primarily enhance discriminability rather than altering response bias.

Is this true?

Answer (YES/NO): NO